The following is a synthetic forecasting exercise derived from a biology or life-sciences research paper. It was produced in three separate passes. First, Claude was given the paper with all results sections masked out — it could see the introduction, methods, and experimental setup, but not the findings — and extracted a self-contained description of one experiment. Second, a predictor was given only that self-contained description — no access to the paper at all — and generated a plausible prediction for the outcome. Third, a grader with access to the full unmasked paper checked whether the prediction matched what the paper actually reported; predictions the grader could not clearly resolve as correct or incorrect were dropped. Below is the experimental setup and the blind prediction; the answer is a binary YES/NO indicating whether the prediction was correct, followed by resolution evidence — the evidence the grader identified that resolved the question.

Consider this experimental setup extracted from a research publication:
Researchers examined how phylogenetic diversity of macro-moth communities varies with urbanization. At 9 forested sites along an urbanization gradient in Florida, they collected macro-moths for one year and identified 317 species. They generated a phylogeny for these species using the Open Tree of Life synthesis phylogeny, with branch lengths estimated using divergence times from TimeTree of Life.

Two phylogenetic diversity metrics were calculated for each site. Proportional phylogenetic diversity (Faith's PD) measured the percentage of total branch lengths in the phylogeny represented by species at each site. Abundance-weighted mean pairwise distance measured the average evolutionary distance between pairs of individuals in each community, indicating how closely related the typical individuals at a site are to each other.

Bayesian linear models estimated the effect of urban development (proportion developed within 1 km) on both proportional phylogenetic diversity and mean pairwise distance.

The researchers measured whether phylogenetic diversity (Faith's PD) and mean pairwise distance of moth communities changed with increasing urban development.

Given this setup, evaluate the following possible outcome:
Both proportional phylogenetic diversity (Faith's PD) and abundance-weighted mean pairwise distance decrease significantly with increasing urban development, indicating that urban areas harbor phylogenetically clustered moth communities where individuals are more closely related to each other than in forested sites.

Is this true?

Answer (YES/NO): NO